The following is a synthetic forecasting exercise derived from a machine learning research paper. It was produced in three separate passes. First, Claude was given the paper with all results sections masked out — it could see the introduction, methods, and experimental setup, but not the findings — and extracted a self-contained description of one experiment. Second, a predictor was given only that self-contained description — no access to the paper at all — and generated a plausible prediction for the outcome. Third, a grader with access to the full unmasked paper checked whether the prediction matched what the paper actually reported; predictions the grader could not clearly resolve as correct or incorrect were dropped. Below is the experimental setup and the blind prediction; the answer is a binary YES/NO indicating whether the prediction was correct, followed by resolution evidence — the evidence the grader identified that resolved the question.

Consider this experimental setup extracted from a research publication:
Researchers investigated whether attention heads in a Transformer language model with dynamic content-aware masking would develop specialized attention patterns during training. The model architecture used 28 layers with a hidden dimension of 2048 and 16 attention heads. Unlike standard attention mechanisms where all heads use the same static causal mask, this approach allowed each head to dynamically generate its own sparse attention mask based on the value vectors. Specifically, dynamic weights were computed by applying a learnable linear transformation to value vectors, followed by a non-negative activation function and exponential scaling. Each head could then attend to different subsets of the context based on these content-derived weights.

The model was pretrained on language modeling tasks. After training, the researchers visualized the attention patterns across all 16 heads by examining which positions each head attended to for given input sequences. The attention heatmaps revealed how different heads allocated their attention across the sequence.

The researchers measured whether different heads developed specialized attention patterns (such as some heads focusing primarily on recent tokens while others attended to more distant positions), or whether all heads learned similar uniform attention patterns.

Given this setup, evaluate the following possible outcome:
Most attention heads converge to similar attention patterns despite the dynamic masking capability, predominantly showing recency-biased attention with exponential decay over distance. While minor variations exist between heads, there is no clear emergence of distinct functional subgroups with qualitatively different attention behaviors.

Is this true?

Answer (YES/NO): NO